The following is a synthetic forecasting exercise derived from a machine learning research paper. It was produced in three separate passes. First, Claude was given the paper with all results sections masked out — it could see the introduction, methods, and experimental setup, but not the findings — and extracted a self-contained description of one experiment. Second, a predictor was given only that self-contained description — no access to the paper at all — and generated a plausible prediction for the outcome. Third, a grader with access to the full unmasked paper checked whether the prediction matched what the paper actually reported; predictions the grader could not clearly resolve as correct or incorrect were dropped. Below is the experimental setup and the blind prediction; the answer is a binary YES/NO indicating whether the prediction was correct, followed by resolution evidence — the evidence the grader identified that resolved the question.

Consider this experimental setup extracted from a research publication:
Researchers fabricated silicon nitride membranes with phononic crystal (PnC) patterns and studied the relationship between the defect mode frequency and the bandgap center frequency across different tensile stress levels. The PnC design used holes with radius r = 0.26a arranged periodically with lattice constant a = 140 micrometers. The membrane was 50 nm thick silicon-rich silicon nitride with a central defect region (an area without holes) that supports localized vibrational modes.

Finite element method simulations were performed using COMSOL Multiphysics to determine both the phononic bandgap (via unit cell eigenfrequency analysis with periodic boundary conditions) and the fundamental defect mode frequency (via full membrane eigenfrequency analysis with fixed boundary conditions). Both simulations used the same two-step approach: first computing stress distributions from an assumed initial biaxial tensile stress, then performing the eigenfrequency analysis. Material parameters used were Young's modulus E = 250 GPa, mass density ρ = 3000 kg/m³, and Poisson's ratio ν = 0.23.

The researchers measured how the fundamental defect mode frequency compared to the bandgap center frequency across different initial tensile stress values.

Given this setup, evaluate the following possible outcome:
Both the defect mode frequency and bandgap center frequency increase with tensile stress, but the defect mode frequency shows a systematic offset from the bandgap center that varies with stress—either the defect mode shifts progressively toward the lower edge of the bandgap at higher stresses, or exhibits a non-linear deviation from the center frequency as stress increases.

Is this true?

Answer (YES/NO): NO